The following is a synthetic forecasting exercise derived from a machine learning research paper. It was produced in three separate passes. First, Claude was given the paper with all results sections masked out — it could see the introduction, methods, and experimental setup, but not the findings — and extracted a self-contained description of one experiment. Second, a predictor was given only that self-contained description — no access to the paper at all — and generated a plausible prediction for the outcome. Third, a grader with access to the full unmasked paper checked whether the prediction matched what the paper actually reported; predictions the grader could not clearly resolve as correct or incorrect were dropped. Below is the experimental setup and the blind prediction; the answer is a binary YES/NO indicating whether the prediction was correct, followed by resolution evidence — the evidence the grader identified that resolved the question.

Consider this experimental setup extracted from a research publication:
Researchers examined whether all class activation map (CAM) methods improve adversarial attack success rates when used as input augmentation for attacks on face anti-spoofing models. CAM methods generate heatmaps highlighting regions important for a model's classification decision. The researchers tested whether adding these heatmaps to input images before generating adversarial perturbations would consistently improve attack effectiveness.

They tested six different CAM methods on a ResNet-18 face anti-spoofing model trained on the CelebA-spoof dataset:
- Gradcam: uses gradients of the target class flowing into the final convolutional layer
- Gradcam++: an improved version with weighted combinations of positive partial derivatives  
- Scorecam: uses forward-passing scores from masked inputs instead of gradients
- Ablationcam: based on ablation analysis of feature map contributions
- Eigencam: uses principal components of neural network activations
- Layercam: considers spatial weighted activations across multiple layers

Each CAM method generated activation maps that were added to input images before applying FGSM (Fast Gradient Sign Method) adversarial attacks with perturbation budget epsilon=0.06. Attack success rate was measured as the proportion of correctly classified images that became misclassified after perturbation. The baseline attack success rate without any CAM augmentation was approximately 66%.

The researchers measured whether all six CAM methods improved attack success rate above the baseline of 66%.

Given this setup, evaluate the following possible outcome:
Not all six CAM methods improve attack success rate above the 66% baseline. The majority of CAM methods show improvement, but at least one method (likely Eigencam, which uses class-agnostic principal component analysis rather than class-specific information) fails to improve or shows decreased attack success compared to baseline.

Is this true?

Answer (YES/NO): NO